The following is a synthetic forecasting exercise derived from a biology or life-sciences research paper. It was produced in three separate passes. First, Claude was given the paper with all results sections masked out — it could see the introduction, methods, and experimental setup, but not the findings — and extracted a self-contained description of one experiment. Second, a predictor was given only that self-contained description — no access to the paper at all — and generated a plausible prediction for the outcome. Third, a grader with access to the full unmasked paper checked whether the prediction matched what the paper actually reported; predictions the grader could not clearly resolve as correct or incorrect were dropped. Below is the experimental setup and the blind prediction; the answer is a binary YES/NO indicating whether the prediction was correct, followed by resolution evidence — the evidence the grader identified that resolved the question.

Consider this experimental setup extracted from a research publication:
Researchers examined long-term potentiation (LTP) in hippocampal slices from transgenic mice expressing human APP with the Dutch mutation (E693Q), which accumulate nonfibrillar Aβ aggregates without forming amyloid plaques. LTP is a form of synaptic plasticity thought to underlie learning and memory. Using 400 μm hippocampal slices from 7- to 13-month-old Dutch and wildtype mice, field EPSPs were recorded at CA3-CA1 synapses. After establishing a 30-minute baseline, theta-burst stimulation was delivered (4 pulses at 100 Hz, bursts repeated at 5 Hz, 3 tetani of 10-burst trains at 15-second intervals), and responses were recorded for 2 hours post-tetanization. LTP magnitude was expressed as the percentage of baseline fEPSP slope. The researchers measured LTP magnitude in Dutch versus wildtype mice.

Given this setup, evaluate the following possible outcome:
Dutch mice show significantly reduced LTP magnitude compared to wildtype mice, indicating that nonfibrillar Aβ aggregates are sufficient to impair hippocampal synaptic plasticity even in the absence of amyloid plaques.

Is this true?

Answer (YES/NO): NO